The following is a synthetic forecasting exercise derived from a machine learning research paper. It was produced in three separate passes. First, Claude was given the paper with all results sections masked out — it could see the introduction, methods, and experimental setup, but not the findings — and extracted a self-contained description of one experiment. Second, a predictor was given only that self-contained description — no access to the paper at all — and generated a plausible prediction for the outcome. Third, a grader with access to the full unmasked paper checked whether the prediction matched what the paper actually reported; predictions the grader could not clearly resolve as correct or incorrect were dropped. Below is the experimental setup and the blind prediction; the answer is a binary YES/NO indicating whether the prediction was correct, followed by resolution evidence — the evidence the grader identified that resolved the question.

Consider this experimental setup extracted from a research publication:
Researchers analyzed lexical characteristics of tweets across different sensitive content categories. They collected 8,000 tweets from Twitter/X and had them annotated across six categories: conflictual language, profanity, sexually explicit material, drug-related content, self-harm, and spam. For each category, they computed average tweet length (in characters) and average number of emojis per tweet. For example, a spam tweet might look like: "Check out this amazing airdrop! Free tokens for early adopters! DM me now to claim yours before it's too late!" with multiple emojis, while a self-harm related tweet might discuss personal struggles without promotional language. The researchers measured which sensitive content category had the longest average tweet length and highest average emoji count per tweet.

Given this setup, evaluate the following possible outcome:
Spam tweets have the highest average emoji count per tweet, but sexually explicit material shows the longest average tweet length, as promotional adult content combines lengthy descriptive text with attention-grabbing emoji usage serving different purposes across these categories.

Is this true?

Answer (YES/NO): NO